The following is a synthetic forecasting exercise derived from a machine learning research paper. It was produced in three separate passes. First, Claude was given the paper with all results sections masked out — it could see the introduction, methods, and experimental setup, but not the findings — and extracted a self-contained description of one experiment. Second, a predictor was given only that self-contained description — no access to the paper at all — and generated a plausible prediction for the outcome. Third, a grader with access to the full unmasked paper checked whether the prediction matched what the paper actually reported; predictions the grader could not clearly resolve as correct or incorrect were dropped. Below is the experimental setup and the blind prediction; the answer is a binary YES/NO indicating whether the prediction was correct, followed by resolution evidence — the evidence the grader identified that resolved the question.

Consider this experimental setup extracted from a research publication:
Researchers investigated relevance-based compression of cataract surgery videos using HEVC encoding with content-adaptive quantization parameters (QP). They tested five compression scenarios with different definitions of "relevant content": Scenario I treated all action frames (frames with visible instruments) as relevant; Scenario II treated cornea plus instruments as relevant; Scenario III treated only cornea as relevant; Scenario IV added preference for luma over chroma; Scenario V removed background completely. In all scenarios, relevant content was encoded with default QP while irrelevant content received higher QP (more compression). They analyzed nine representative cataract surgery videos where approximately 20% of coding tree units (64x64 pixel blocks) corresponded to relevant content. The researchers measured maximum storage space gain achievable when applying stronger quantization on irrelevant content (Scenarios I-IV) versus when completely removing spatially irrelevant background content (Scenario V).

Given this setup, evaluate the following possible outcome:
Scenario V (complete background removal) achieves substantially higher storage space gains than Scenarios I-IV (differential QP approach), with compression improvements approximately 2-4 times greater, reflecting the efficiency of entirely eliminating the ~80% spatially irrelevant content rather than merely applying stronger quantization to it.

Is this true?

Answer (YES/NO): NO